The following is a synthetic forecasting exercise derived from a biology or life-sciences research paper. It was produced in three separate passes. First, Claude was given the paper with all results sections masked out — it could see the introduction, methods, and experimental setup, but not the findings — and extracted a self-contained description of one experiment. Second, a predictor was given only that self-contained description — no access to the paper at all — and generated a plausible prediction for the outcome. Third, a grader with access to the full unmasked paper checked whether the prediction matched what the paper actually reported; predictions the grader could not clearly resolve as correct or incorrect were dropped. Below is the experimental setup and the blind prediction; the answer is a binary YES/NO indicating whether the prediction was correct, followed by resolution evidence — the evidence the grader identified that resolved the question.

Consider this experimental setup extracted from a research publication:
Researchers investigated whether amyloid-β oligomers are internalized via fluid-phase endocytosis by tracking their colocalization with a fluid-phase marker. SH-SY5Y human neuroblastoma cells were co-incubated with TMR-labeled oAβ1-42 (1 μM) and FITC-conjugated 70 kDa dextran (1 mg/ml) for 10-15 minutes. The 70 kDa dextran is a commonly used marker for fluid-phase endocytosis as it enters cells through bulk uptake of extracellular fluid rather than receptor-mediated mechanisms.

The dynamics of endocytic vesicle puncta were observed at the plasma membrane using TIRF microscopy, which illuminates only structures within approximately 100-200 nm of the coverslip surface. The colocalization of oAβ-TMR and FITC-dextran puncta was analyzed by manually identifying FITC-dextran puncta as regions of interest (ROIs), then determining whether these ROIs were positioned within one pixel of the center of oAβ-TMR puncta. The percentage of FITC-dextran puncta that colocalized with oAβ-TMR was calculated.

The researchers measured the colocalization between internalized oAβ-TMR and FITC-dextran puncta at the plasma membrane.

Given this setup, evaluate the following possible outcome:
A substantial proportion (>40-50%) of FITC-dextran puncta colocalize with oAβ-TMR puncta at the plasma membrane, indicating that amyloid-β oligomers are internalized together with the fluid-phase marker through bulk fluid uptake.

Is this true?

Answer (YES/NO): NO